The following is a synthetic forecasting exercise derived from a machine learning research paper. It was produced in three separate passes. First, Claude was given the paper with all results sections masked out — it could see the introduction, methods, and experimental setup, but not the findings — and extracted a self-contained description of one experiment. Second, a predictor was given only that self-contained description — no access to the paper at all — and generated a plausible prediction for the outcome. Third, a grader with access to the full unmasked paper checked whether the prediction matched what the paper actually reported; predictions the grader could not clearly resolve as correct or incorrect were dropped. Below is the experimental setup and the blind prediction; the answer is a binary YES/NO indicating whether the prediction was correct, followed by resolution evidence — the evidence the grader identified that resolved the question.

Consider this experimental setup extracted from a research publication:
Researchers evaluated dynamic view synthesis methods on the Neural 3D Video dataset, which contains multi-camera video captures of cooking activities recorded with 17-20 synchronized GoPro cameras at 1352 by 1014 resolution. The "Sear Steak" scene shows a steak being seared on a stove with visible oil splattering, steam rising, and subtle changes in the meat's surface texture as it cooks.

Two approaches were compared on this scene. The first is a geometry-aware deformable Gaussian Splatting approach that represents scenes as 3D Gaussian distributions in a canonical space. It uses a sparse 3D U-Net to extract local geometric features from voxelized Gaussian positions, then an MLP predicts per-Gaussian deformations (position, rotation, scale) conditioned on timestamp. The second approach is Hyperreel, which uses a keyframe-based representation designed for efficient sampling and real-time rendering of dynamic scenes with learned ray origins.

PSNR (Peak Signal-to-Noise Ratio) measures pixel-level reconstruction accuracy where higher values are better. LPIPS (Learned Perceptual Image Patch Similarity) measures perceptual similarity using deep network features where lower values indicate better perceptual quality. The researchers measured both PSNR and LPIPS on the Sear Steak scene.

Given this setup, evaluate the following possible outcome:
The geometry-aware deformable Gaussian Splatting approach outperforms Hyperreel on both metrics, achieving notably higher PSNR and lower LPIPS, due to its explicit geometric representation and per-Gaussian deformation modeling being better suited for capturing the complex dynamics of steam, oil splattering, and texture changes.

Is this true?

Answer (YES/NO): NO